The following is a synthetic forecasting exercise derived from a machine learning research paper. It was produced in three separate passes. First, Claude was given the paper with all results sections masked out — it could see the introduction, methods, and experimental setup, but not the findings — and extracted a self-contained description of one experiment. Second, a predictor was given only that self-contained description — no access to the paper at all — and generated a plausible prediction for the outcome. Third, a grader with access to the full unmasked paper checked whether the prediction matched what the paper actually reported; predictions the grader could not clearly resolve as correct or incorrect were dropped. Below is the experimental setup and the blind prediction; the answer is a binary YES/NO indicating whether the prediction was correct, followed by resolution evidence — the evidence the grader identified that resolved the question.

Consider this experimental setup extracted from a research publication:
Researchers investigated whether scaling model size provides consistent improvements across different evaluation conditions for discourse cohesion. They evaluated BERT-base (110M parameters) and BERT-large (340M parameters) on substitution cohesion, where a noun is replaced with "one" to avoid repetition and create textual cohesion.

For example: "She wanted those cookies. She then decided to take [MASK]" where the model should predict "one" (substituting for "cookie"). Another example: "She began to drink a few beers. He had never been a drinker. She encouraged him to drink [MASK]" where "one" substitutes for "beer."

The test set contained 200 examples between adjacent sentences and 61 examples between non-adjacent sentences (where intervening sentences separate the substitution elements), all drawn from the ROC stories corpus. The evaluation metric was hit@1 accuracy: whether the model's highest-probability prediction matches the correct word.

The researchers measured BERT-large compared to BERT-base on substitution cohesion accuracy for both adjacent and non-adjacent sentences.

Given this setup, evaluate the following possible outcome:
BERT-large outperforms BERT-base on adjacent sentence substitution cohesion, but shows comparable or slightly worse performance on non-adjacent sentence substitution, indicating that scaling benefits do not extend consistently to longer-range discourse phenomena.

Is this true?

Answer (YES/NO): NO